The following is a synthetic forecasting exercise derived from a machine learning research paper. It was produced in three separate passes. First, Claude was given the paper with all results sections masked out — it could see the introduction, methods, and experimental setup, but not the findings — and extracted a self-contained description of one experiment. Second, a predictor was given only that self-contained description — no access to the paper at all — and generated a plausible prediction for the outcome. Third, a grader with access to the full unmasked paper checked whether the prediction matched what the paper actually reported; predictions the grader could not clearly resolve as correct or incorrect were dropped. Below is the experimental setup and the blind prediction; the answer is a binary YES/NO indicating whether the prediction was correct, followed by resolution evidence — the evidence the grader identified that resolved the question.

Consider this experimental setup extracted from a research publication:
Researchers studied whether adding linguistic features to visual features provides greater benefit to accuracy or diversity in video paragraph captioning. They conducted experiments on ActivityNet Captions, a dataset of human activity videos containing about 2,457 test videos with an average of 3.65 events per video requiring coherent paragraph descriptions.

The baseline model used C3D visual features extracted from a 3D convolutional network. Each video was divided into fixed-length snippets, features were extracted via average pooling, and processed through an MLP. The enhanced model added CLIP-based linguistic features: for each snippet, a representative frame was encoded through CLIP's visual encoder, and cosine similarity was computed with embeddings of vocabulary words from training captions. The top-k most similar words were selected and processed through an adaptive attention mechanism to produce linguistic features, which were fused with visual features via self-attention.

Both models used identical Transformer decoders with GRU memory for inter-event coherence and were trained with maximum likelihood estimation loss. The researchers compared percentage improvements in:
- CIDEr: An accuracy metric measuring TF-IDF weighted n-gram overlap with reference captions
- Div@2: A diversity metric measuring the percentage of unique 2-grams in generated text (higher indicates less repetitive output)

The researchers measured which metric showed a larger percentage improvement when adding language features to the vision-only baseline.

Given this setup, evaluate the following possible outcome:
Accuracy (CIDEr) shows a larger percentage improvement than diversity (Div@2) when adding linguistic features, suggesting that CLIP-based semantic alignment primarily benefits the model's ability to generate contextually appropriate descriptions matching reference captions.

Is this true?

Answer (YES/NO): YES